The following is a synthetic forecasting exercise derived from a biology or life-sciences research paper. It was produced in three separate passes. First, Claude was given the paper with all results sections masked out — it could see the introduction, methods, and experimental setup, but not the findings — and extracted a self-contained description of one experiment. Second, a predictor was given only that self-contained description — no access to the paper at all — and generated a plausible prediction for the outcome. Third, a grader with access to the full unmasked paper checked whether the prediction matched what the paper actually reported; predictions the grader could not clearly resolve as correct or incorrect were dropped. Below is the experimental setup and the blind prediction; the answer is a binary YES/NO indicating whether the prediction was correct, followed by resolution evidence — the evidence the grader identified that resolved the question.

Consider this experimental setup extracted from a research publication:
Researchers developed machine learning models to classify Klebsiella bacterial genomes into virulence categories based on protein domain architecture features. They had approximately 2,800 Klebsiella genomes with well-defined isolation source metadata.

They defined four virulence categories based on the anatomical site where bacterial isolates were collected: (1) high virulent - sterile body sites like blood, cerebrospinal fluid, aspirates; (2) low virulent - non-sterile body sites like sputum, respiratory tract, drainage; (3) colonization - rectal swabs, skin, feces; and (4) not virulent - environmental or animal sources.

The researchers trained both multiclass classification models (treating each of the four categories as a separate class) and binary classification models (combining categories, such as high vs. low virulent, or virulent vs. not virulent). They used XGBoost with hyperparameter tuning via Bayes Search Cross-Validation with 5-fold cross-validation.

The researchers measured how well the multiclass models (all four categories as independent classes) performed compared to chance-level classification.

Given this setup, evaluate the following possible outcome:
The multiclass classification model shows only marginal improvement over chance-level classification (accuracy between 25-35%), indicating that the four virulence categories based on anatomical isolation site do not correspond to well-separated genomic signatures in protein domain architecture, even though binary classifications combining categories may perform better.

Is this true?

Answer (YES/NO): NO